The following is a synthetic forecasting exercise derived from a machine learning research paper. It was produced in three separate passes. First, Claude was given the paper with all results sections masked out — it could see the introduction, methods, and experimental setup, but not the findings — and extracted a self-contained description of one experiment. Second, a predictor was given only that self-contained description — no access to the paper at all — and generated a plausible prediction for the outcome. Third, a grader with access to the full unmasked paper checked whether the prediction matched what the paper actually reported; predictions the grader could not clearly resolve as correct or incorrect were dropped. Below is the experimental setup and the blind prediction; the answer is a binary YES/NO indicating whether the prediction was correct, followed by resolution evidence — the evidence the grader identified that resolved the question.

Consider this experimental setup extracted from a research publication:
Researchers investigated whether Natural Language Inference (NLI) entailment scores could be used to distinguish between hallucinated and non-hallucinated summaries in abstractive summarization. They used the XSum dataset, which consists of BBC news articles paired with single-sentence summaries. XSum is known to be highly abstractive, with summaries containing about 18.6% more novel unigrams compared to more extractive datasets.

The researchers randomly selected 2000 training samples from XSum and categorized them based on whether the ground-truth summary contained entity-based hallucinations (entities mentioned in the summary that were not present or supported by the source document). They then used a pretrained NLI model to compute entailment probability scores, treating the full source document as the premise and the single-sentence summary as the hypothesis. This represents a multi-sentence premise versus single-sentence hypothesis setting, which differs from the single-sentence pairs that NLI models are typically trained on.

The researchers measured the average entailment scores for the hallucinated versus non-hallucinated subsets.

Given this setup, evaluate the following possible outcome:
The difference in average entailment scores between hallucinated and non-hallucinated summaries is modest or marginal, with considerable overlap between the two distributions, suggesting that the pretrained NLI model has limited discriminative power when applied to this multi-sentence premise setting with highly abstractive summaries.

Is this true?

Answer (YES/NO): NO